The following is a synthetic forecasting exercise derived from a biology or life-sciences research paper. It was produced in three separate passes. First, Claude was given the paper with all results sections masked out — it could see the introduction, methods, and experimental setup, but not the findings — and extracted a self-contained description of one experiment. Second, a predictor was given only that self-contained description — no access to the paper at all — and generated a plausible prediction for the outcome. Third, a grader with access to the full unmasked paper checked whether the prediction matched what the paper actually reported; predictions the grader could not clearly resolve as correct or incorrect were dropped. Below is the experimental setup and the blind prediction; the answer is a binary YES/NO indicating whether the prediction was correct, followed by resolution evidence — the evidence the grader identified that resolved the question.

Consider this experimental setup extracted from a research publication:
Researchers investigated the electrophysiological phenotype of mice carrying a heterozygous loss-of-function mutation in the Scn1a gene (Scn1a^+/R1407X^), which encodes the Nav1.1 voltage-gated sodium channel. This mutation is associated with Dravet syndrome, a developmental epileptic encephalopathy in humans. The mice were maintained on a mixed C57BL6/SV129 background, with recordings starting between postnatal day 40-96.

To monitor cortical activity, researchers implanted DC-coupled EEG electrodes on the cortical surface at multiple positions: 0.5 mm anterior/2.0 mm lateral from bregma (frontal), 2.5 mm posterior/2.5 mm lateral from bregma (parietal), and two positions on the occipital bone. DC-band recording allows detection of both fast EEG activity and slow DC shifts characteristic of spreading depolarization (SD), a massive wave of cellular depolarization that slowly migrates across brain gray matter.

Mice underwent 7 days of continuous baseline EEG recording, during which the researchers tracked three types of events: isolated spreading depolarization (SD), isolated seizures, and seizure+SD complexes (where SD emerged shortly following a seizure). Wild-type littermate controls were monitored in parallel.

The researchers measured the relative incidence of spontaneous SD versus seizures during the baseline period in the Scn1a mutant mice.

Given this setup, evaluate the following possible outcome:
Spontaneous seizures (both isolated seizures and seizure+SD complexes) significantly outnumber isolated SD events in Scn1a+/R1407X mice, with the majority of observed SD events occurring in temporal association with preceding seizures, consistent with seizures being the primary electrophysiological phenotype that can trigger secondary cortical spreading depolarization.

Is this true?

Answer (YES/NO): NO